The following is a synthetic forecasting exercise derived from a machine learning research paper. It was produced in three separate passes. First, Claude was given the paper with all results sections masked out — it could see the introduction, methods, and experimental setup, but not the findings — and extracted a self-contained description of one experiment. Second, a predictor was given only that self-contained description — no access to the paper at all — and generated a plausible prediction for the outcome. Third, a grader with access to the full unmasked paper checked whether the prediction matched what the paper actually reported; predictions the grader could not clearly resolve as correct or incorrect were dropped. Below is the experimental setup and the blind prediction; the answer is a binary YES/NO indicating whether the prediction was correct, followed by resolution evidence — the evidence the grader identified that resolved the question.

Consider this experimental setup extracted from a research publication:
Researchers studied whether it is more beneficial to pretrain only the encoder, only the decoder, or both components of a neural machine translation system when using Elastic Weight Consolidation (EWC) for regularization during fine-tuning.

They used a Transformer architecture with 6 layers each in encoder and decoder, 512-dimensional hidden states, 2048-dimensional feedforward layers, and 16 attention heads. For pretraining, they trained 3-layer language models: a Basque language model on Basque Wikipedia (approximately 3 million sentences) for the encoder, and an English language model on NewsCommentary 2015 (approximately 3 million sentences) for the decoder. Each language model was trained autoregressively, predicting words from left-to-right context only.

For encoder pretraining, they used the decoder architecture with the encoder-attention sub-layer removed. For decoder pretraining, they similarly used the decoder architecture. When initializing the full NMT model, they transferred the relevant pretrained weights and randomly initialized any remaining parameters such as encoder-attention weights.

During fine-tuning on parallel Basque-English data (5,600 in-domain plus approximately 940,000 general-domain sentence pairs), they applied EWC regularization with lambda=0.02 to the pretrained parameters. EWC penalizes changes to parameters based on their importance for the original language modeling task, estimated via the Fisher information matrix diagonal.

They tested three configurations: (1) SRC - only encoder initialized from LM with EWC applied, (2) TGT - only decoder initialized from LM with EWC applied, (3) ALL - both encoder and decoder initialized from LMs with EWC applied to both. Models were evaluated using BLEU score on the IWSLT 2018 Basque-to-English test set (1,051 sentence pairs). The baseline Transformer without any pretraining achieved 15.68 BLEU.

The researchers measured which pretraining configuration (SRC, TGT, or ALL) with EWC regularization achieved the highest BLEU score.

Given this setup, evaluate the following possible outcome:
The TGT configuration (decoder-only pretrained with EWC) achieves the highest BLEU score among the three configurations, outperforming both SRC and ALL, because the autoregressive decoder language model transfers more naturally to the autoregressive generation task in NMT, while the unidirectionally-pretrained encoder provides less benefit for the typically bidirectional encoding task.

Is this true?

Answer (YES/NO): YES